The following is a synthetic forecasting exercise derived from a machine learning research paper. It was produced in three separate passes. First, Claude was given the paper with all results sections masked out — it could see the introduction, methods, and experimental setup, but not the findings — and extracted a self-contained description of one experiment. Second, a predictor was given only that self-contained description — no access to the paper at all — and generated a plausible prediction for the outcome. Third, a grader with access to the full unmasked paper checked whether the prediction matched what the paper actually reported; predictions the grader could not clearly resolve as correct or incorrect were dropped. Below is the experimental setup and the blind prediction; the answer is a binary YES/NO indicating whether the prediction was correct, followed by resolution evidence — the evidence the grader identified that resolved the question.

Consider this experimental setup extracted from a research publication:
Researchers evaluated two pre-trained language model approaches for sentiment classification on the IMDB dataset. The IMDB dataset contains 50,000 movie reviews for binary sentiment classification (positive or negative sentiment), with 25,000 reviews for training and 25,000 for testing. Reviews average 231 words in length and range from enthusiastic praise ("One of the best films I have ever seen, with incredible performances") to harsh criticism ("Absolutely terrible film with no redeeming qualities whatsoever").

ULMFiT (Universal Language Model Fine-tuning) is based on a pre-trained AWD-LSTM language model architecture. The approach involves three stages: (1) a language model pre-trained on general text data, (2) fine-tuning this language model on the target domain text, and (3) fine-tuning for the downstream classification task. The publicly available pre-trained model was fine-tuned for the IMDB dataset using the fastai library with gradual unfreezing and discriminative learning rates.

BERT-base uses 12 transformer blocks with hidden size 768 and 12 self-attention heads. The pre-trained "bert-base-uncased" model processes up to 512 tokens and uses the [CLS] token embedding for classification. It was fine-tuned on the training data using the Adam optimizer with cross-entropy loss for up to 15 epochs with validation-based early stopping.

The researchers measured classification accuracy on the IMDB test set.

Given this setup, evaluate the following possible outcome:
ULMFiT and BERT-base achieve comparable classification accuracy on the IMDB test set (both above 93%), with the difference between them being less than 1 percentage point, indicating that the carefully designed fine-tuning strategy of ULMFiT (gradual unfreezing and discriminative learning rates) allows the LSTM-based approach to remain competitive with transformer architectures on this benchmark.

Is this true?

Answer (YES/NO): NO